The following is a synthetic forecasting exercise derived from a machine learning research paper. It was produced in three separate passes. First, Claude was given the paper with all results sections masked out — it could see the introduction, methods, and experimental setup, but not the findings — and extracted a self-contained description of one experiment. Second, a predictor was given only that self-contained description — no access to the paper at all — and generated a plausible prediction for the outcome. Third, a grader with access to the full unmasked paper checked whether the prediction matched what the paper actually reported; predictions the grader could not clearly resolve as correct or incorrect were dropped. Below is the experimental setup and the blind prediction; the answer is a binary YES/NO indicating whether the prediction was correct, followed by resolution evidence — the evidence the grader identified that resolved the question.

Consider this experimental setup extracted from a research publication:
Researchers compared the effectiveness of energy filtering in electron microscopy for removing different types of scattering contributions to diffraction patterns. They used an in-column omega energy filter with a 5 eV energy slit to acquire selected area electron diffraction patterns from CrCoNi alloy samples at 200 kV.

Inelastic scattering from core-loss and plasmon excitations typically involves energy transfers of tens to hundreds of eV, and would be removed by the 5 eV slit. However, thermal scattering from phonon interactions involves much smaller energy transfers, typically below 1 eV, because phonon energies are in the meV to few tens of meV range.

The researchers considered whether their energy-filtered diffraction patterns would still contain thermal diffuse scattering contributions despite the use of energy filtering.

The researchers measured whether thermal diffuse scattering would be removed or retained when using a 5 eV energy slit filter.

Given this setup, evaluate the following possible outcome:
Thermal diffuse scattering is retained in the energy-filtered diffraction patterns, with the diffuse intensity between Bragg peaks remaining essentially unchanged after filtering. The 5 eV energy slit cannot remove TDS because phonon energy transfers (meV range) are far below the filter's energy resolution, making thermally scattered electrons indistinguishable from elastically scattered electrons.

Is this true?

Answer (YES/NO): YES